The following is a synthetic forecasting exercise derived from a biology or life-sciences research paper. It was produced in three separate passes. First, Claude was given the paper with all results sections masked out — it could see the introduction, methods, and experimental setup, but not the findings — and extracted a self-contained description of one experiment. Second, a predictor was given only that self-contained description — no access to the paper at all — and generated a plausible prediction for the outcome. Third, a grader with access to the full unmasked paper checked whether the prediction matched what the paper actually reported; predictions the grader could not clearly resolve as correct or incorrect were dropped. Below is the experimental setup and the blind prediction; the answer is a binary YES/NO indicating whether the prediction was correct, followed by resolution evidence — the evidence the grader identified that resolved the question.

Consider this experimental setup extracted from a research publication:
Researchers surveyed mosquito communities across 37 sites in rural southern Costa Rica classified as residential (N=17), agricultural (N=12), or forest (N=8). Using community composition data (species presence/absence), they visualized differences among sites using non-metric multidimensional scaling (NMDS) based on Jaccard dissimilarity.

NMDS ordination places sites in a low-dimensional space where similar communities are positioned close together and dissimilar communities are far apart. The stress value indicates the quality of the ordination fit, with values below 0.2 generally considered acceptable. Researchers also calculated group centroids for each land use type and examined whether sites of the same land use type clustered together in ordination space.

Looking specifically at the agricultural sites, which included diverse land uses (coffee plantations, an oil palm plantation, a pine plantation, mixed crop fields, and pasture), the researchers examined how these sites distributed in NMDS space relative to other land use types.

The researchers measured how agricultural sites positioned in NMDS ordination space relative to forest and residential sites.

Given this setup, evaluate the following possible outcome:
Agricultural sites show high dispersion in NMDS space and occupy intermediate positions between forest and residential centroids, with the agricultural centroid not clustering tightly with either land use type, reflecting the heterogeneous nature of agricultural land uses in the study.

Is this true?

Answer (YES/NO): YES